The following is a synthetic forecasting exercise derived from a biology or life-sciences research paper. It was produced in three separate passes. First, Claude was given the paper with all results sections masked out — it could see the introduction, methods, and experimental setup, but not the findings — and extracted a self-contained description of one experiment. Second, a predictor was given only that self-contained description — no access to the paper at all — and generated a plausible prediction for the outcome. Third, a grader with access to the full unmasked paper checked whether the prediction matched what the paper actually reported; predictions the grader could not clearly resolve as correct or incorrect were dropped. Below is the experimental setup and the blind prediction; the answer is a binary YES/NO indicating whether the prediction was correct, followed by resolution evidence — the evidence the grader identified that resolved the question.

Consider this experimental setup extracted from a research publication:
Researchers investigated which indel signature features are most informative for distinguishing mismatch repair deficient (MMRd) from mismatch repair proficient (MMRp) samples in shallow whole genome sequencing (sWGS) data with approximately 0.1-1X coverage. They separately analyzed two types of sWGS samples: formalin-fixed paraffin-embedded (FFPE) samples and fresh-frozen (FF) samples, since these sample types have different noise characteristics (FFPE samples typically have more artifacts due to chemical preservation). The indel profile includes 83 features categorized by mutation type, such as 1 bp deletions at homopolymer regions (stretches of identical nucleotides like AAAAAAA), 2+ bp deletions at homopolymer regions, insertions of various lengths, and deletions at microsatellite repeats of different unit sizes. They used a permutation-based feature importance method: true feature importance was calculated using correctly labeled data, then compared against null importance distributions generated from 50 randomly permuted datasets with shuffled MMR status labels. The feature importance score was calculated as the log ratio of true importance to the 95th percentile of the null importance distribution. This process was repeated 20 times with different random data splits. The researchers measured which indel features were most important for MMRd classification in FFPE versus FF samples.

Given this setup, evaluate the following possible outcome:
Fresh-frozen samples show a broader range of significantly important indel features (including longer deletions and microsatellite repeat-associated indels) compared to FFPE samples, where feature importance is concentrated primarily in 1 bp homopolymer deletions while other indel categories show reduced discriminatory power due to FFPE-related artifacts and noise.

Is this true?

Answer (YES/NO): NO